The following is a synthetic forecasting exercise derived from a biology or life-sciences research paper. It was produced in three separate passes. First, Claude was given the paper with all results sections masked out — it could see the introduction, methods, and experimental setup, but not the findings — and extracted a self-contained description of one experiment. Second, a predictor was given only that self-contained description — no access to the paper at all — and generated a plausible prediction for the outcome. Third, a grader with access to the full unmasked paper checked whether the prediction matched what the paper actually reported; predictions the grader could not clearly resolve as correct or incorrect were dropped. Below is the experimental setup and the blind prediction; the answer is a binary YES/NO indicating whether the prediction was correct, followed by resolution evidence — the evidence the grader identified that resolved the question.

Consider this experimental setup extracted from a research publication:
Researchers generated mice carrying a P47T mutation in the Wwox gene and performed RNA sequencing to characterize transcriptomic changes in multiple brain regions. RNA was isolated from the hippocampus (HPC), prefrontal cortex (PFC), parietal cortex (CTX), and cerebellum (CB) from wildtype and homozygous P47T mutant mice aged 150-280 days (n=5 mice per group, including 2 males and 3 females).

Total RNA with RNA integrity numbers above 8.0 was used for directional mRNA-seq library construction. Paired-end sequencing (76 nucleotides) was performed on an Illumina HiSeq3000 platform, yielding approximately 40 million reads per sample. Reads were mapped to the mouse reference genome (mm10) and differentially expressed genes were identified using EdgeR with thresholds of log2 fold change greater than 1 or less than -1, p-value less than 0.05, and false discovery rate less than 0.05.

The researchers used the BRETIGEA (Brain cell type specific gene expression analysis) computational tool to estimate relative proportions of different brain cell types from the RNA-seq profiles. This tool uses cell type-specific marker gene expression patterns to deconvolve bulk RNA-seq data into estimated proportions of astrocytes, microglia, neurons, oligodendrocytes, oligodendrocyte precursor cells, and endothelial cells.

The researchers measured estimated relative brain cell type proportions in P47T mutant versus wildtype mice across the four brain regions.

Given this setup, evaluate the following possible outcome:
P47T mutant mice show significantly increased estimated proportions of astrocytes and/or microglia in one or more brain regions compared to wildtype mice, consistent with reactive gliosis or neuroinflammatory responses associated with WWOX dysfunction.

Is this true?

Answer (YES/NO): YES